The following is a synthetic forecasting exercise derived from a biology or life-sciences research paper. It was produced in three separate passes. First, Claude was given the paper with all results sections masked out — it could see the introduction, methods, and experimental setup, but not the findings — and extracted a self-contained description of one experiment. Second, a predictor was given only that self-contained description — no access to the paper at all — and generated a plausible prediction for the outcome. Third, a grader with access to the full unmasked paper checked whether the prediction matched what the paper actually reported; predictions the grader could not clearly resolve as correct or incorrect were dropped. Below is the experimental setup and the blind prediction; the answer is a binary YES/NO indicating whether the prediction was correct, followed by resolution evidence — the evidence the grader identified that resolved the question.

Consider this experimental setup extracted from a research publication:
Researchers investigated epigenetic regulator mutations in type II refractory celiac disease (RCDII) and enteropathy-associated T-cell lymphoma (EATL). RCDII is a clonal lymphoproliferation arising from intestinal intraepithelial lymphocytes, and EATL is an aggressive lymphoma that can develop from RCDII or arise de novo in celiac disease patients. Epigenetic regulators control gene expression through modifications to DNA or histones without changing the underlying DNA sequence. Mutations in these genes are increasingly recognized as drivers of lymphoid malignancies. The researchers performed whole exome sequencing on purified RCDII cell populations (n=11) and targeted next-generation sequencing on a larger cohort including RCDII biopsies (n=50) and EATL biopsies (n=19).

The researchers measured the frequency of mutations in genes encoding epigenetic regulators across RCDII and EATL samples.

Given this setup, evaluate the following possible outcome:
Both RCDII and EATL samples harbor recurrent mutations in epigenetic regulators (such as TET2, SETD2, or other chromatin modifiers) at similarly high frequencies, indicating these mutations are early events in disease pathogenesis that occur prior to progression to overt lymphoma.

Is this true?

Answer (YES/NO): NO